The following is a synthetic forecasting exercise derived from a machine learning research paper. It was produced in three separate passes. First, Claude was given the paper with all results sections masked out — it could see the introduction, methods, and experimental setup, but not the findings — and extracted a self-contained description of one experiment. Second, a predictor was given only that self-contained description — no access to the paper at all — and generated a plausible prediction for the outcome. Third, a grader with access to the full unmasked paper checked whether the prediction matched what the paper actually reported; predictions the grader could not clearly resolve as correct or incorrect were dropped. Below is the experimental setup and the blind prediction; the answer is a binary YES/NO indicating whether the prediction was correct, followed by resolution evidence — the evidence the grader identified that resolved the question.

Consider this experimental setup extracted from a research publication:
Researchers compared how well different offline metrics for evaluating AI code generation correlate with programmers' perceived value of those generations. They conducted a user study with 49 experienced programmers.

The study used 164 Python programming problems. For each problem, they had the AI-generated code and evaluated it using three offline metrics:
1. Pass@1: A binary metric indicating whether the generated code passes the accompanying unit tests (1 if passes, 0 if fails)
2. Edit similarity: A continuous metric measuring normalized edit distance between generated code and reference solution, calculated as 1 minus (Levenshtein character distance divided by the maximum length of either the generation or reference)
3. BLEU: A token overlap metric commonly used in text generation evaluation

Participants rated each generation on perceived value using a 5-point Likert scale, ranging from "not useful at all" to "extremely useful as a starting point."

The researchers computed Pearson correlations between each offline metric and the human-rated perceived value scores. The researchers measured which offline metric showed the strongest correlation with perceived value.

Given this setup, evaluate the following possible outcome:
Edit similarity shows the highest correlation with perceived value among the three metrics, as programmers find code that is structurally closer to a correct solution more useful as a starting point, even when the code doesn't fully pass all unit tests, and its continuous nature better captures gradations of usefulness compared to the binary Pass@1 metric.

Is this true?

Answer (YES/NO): NO